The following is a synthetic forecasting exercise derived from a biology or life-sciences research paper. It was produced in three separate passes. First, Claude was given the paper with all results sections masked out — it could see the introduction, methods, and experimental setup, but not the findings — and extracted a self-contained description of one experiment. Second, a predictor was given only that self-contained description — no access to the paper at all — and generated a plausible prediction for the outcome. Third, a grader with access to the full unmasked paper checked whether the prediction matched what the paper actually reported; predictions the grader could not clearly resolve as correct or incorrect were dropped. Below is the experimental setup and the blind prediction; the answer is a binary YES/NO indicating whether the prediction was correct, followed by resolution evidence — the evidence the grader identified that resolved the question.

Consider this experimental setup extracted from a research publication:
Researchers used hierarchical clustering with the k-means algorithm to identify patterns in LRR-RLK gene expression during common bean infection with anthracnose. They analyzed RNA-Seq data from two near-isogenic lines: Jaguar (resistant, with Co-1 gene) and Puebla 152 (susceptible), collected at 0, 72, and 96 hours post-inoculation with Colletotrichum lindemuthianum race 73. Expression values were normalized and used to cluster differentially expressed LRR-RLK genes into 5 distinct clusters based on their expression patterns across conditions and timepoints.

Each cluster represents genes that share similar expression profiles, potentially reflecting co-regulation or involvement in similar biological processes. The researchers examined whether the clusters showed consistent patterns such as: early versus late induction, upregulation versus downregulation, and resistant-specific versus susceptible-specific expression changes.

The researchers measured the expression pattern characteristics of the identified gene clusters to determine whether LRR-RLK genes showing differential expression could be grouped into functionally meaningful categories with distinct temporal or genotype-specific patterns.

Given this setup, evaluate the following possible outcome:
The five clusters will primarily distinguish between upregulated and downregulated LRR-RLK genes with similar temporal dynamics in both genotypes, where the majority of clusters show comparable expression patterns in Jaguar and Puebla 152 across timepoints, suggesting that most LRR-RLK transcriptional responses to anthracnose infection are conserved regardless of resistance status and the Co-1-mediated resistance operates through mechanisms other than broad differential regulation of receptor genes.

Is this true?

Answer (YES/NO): NO